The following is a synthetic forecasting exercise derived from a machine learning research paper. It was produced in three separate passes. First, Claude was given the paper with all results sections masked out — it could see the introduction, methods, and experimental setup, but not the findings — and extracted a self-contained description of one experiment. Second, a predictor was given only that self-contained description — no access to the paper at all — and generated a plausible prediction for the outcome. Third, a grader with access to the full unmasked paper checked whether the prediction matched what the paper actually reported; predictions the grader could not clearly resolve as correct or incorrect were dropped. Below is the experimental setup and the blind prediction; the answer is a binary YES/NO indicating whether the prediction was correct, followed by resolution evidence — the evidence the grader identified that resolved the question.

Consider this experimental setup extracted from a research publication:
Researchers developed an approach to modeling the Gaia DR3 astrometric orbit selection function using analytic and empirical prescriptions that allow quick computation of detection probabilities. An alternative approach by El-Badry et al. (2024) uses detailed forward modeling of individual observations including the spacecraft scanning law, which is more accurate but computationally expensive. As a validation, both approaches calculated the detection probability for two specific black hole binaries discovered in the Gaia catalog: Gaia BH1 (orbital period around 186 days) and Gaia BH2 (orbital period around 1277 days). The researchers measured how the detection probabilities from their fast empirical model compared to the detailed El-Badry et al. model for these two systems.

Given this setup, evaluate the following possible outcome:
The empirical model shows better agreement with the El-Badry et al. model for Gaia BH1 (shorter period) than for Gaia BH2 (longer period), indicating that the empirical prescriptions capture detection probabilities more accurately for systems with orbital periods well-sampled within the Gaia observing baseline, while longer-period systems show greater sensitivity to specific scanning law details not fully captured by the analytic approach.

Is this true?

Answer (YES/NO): YES